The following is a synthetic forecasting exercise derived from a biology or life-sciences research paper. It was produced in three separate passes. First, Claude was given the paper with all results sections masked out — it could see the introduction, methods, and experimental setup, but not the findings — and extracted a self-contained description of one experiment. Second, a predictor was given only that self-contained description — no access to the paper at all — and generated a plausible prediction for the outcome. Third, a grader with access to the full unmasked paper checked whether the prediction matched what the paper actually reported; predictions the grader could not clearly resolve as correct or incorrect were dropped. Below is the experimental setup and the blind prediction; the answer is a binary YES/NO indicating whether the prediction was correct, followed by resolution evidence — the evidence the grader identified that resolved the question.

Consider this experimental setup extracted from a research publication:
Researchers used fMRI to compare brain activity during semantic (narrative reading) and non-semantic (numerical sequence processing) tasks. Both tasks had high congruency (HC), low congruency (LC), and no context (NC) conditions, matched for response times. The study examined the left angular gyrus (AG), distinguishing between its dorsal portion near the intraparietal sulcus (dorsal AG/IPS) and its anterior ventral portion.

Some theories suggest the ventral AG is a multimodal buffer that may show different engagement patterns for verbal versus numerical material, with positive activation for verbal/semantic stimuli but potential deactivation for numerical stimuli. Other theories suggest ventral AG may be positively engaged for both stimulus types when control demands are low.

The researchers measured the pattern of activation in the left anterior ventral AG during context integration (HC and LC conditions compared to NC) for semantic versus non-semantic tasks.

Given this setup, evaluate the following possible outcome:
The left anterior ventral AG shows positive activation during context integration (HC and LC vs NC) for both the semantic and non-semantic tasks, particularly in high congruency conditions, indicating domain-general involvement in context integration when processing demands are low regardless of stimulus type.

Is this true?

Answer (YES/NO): NO